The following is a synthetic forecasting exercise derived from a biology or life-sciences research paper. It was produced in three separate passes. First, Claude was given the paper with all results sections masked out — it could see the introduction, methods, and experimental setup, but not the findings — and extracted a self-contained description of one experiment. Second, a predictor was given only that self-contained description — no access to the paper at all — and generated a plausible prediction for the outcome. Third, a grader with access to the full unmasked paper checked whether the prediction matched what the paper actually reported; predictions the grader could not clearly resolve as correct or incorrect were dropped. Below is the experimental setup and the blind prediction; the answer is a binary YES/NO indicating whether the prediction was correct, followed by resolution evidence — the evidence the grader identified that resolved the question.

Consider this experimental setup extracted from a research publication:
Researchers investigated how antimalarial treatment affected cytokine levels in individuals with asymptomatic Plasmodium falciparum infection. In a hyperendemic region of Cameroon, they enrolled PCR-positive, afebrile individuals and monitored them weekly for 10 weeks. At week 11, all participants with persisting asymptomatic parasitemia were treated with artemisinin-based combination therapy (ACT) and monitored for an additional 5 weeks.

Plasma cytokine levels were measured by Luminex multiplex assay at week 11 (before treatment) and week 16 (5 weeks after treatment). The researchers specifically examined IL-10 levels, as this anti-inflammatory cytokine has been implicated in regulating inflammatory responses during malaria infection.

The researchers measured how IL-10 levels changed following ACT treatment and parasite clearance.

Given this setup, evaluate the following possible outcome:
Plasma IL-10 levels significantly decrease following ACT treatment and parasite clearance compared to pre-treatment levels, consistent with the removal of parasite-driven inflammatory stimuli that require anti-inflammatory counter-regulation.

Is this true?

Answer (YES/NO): YES